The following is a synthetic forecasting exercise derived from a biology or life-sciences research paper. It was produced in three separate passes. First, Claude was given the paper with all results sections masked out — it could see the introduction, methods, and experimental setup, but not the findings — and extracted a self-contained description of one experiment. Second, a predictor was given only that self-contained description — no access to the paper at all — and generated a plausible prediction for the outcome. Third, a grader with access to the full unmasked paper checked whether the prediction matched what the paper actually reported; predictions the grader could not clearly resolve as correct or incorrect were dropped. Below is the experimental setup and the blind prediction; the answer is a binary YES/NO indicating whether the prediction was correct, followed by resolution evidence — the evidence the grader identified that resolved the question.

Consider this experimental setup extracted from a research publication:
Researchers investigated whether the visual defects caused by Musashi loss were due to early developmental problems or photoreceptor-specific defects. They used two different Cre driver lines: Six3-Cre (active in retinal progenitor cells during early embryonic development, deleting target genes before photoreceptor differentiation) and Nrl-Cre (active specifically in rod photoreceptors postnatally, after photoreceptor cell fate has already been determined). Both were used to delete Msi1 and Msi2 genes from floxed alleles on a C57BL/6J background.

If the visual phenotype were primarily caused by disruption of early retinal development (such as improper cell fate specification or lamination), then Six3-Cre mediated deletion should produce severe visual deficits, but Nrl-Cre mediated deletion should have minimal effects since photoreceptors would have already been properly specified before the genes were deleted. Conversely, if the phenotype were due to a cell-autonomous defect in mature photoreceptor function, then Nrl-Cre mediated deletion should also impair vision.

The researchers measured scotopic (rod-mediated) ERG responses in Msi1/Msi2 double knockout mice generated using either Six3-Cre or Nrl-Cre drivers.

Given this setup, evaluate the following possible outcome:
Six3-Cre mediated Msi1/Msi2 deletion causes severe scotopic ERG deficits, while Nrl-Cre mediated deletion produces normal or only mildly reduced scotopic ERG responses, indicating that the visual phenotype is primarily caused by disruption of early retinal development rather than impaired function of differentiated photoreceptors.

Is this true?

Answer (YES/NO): NO